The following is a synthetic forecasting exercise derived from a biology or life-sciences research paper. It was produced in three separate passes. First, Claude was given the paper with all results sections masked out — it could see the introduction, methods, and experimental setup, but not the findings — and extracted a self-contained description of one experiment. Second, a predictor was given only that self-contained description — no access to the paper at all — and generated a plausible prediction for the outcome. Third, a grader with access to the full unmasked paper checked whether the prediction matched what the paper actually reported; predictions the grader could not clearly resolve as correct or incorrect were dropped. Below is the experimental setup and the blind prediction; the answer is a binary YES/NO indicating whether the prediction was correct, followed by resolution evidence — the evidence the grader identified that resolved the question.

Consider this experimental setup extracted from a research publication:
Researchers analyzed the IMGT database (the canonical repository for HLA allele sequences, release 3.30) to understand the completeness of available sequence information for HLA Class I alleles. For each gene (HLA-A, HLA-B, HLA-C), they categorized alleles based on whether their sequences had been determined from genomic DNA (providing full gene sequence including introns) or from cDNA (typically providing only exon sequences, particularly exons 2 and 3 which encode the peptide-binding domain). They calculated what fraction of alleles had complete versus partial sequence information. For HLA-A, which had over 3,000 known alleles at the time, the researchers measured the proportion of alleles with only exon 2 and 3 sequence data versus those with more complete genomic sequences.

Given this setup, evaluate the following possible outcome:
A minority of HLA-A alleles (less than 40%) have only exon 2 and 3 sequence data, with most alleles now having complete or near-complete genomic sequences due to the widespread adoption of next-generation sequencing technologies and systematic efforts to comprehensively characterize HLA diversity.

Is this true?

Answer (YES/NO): NO